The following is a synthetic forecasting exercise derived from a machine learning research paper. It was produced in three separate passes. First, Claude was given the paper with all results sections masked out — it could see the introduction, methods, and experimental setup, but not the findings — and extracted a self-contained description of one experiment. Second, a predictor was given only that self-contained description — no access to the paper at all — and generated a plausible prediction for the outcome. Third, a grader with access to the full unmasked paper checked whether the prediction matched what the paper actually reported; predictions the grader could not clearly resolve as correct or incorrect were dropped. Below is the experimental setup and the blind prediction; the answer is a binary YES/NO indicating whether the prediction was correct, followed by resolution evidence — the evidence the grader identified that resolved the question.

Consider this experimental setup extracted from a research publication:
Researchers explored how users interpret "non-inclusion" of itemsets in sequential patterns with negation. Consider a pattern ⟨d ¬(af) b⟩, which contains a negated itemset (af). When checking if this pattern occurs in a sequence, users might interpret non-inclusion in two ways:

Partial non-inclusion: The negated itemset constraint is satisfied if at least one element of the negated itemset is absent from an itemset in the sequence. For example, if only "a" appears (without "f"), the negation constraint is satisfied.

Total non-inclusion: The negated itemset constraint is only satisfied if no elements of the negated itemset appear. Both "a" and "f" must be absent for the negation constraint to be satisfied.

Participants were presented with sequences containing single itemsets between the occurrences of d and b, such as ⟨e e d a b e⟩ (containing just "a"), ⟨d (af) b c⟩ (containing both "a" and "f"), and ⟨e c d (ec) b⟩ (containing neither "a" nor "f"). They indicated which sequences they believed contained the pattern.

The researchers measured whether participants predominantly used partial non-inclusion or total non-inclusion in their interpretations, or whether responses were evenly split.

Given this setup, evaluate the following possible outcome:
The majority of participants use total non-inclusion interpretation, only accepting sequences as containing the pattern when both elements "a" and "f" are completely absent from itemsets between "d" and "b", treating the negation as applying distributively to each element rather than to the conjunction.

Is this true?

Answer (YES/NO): NO